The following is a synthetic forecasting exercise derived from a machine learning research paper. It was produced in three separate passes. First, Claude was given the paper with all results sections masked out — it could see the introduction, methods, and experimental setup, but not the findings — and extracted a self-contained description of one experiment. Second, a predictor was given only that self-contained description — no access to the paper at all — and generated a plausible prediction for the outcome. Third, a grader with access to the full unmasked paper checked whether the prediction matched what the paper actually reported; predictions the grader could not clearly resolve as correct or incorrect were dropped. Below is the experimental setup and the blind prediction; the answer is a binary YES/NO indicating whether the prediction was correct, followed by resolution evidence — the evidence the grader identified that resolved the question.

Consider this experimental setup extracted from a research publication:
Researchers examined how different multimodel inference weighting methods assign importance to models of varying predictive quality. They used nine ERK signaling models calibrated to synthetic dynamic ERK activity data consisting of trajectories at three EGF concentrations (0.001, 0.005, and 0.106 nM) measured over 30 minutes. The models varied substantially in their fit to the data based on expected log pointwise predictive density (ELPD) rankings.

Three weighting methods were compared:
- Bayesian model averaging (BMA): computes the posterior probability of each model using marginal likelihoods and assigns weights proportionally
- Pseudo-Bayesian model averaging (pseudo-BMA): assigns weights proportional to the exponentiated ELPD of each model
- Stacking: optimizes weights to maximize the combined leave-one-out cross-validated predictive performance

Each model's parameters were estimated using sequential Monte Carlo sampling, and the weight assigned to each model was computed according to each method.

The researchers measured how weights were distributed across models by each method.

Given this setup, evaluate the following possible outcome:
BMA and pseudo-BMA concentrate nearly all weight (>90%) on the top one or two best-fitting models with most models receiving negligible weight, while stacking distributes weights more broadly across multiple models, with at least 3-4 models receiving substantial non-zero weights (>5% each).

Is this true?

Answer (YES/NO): NO